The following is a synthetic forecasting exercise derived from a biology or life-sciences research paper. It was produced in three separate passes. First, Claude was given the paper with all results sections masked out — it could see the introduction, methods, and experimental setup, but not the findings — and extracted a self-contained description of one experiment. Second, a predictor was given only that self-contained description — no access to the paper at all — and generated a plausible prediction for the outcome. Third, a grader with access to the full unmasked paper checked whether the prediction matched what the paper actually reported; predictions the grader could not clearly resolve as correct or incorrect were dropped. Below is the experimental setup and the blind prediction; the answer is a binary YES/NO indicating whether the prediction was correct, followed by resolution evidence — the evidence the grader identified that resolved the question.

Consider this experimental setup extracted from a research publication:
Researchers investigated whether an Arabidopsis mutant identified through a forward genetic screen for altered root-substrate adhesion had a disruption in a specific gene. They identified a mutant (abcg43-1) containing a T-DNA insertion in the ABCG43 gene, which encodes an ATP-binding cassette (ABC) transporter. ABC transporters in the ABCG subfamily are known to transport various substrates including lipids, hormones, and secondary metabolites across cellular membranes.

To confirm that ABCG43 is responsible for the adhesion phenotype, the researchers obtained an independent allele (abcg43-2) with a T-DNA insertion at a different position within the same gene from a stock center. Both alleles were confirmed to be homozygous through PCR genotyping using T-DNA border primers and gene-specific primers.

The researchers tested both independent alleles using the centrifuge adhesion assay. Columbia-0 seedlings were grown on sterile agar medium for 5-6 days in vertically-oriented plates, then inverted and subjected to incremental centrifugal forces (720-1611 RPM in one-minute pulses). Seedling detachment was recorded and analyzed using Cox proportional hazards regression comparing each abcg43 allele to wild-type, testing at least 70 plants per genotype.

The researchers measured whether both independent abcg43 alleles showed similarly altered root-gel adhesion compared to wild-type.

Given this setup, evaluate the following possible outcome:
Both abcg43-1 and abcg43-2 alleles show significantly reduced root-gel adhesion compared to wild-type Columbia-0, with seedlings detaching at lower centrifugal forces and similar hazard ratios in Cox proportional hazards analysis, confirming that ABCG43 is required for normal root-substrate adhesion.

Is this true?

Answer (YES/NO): NO